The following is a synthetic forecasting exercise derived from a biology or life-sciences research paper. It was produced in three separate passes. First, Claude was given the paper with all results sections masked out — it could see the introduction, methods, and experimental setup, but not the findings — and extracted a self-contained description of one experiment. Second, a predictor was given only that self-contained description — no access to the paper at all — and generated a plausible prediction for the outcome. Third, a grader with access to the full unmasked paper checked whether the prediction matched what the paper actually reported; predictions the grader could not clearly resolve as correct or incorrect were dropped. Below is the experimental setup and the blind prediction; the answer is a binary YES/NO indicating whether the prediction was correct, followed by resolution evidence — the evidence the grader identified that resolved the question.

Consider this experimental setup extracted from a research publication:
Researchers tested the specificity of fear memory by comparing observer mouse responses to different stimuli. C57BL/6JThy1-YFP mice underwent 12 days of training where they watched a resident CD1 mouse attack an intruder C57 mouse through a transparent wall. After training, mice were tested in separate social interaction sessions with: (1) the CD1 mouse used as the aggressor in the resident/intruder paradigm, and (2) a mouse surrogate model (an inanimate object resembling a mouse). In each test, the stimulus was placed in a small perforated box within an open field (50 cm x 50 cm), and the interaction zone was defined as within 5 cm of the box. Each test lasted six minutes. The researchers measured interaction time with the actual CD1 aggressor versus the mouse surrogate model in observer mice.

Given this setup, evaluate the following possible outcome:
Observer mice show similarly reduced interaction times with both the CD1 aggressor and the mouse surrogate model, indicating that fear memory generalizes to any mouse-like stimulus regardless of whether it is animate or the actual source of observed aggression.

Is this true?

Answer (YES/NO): NO